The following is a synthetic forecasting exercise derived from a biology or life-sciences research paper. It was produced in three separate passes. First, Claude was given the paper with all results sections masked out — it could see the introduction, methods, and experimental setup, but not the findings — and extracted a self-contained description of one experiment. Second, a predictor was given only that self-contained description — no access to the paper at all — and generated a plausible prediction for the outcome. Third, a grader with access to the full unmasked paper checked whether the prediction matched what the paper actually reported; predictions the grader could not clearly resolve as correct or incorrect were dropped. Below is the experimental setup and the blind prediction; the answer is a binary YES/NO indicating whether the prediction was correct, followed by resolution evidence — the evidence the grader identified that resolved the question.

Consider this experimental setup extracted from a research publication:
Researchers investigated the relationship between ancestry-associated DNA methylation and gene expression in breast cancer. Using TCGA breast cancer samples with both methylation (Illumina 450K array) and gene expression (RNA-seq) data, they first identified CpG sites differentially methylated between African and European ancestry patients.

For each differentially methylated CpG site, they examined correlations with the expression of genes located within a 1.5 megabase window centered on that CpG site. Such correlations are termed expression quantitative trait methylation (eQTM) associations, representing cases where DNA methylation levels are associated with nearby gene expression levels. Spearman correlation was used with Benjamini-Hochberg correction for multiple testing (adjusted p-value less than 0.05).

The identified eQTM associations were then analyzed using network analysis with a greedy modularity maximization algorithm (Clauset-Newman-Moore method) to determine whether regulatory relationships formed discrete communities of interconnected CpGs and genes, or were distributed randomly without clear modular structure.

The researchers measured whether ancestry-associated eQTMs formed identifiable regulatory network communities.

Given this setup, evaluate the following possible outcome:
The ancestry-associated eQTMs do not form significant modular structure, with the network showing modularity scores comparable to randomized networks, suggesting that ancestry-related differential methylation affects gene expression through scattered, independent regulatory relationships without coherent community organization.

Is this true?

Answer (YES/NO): NO